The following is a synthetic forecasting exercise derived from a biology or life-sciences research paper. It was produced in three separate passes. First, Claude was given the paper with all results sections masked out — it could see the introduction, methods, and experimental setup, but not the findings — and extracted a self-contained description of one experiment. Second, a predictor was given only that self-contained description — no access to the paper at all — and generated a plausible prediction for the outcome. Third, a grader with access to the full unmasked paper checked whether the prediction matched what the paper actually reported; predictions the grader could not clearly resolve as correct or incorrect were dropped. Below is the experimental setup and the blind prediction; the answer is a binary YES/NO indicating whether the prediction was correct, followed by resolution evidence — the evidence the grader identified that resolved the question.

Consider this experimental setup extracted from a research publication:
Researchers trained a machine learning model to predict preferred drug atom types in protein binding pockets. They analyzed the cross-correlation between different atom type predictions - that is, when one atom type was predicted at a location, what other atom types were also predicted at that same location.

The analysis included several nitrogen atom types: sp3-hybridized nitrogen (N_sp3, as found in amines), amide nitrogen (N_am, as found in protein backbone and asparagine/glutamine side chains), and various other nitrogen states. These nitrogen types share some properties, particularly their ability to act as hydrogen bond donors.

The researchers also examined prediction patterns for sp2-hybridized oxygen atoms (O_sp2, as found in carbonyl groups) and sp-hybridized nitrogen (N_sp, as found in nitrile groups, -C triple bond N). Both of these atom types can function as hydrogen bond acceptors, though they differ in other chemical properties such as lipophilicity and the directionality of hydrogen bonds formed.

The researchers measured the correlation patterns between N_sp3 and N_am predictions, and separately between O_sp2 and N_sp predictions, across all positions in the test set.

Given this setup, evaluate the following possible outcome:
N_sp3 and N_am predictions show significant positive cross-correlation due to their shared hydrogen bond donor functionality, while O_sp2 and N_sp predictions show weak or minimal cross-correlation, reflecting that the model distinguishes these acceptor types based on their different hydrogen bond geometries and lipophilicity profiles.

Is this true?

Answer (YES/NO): NO